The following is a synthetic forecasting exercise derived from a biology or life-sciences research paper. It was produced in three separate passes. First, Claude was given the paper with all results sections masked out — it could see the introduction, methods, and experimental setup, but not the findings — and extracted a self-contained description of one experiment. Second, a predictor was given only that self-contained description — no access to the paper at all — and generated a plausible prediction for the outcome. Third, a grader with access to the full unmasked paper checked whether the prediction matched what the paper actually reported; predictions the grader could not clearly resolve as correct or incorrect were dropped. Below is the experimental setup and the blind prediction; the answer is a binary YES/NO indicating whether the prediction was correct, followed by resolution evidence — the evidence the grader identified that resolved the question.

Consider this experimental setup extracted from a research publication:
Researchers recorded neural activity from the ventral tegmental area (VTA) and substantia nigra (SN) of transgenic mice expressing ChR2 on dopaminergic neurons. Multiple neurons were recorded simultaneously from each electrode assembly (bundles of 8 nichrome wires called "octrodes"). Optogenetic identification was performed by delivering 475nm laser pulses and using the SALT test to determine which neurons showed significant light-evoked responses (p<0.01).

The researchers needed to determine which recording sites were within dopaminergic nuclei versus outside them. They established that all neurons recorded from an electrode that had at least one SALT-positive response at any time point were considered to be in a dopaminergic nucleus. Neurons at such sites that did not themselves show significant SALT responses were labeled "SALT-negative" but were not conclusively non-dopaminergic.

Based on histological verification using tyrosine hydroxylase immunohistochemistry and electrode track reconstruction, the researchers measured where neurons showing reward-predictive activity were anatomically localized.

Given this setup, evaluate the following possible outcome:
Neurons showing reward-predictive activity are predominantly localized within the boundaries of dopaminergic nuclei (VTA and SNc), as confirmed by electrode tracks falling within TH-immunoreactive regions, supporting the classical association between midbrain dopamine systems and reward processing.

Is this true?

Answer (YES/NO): YES